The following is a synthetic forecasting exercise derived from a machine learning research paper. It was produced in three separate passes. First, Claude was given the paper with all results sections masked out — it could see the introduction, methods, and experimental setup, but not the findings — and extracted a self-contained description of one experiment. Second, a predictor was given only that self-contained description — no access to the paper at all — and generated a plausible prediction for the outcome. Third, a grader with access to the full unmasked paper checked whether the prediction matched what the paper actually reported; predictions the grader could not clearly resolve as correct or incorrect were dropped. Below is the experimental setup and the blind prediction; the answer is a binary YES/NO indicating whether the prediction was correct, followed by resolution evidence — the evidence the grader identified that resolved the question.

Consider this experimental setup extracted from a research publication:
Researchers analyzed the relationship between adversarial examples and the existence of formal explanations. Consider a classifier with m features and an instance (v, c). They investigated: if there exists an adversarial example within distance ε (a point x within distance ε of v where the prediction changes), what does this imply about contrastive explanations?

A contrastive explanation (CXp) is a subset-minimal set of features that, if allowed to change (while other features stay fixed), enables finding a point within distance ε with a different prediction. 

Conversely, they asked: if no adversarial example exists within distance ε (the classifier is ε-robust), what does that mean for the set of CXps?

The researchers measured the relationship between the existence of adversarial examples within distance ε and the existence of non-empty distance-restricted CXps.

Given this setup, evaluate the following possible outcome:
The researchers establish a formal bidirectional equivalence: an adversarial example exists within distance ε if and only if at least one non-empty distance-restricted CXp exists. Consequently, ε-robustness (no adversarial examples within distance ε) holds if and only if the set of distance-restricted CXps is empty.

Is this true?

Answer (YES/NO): YES